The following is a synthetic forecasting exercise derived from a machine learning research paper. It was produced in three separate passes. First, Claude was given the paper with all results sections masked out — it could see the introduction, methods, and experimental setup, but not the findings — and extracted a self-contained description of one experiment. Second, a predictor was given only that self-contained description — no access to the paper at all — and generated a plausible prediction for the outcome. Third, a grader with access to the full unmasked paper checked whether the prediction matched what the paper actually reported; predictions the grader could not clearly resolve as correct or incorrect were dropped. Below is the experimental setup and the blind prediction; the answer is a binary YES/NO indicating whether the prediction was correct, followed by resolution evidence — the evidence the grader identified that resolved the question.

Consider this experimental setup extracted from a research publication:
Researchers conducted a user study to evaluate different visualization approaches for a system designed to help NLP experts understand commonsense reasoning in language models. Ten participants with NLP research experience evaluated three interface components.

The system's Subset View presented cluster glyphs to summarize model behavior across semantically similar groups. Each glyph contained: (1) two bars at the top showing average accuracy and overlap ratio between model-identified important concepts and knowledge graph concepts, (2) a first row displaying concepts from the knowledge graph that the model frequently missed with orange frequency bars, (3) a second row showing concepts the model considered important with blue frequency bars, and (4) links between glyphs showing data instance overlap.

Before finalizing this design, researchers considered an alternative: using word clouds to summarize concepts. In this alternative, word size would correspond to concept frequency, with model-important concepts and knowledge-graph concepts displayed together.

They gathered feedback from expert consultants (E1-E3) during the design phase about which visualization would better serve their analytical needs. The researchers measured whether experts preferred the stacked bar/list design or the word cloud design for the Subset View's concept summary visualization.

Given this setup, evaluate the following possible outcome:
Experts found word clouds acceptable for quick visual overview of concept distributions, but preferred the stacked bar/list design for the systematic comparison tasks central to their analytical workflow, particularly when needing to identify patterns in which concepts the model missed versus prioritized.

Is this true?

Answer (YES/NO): NO